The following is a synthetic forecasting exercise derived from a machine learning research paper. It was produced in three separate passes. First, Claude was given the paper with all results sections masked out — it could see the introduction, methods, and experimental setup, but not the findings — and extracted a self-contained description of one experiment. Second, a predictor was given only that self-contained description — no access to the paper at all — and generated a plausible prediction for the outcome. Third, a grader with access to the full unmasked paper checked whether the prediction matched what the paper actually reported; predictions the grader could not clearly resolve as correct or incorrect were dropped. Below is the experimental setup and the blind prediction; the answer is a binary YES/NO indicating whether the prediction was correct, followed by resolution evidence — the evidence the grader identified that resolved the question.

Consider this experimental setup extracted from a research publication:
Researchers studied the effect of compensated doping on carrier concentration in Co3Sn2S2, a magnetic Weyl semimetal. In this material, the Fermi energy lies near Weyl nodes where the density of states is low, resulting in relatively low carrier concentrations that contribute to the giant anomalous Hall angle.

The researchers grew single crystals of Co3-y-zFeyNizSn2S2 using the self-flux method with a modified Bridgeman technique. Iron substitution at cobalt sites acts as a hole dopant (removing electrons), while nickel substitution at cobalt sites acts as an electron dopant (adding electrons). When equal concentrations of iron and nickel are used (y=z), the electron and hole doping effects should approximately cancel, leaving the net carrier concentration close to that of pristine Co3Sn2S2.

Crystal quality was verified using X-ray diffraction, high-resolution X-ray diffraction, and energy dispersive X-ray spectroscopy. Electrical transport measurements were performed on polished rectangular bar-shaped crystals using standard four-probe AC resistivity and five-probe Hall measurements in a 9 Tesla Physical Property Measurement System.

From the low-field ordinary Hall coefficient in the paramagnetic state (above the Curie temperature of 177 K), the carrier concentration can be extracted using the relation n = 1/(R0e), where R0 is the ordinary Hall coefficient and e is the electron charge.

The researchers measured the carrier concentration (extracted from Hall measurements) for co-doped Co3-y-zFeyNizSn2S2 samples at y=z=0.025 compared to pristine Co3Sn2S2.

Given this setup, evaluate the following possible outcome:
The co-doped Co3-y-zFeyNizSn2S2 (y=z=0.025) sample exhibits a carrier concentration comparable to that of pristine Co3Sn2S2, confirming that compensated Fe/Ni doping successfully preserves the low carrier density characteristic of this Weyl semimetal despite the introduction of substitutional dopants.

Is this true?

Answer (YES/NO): YES